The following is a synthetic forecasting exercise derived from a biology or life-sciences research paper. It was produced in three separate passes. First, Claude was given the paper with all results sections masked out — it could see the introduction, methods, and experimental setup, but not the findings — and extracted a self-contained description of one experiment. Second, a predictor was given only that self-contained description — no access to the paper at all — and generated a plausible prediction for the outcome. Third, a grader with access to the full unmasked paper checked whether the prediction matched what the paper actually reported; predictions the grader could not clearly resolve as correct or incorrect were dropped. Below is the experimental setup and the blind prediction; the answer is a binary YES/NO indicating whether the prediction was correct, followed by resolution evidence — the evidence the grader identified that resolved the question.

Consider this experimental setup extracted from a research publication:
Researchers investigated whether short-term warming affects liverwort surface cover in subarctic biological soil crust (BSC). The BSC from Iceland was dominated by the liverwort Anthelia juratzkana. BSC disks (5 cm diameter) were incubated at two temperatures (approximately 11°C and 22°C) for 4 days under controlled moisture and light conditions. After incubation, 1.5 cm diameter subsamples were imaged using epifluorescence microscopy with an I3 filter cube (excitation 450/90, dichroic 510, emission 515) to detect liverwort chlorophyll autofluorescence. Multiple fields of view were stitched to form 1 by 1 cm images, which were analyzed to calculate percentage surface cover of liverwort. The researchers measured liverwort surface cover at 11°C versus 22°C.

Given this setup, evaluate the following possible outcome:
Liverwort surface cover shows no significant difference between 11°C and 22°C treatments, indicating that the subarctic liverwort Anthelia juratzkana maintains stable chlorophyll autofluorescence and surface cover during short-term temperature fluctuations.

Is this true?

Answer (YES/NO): YES